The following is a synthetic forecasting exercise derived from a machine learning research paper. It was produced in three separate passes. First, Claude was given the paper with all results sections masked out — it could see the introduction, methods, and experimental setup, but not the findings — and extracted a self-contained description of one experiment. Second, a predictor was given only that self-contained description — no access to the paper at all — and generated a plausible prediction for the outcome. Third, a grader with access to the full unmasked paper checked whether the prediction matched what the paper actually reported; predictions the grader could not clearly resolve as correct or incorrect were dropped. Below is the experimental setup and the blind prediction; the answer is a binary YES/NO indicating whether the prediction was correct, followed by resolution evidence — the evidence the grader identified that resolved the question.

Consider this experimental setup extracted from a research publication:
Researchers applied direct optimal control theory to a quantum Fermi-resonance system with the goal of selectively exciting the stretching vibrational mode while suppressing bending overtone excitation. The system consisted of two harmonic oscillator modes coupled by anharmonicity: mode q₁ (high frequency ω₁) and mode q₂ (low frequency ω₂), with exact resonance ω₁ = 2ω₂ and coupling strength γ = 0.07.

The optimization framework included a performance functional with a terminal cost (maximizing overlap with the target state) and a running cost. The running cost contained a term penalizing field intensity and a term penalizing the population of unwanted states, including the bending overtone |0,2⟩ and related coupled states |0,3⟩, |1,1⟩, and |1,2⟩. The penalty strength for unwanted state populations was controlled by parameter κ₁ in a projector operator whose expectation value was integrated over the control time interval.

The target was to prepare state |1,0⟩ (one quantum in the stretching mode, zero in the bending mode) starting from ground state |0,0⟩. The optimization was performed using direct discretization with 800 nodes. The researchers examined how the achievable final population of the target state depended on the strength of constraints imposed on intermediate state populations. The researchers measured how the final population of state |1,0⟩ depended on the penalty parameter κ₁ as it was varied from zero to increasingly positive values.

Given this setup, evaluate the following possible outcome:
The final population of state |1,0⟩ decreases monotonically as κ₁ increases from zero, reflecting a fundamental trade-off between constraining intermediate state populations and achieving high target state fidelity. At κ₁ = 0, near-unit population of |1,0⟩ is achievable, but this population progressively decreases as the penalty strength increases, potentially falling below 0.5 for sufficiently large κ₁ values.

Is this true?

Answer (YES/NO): NO